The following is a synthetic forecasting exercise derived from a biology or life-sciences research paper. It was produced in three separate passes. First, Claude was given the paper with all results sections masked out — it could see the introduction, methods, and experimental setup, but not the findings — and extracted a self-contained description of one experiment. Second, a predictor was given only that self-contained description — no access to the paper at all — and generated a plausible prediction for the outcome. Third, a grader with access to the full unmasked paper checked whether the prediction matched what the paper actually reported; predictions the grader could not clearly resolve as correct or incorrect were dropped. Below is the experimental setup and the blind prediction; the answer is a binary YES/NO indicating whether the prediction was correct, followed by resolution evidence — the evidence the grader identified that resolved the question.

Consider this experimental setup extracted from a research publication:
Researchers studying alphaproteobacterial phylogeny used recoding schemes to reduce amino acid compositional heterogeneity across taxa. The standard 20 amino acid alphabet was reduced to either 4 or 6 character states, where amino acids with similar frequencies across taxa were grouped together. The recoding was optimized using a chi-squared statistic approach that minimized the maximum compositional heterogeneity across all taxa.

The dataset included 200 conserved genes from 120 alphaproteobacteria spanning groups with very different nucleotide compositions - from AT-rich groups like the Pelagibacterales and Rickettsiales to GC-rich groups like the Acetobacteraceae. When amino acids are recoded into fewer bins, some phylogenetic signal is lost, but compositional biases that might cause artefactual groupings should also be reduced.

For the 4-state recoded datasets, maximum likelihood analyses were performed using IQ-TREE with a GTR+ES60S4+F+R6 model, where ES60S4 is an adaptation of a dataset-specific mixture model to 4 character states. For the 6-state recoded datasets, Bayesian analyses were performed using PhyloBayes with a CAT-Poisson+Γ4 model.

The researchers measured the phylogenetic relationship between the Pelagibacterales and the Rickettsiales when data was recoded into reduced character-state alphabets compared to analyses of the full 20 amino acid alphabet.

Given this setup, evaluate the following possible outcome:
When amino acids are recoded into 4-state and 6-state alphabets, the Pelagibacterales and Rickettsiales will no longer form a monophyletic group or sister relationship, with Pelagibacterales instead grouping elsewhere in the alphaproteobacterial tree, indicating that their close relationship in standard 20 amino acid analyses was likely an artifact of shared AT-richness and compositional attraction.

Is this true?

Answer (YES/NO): YES